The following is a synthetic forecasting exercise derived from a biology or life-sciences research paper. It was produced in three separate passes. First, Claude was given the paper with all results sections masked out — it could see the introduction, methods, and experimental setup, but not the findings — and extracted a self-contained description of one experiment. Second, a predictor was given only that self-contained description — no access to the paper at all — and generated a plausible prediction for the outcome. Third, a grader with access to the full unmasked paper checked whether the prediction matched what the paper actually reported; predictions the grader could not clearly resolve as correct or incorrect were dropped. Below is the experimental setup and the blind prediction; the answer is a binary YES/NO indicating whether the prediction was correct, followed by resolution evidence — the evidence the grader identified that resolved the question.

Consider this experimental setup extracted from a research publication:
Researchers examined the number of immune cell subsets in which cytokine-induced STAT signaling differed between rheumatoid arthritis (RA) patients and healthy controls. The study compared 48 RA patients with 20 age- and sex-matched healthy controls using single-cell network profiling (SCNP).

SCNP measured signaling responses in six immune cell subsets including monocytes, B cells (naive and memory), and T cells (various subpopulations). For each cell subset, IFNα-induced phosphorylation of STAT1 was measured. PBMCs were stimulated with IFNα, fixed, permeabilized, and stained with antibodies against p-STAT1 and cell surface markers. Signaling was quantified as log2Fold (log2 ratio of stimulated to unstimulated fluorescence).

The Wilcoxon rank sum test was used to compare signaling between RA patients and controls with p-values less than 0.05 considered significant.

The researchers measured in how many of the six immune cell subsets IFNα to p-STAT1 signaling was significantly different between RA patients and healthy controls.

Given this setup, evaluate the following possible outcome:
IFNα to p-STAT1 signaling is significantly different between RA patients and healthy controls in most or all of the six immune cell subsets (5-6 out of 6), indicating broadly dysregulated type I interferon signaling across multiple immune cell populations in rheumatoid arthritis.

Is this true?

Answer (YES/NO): YES